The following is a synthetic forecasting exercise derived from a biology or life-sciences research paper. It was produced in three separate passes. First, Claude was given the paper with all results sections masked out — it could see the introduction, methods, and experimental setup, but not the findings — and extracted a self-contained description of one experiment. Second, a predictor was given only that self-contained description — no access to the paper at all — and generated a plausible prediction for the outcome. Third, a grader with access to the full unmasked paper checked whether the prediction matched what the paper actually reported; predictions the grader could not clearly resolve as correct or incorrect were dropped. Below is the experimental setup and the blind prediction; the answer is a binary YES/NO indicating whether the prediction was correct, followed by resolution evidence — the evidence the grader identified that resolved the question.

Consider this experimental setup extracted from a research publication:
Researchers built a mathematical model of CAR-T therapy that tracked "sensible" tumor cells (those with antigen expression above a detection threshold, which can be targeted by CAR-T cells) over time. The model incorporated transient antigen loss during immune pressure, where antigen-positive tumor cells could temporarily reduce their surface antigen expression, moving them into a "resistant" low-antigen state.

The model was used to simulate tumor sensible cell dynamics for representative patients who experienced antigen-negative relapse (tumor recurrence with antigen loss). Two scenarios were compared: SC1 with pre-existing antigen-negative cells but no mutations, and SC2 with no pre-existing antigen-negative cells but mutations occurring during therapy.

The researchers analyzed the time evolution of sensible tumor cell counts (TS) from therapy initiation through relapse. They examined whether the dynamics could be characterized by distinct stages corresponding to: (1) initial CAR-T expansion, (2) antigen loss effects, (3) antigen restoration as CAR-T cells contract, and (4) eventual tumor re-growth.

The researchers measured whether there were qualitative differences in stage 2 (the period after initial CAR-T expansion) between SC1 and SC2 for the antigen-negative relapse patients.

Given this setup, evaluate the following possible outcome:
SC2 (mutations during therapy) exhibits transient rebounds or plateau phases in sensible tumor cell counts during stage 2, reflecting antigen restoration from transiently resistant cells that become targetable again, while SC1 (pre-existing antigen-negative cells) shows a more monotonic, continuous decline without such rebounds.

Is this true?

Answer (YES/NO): NO